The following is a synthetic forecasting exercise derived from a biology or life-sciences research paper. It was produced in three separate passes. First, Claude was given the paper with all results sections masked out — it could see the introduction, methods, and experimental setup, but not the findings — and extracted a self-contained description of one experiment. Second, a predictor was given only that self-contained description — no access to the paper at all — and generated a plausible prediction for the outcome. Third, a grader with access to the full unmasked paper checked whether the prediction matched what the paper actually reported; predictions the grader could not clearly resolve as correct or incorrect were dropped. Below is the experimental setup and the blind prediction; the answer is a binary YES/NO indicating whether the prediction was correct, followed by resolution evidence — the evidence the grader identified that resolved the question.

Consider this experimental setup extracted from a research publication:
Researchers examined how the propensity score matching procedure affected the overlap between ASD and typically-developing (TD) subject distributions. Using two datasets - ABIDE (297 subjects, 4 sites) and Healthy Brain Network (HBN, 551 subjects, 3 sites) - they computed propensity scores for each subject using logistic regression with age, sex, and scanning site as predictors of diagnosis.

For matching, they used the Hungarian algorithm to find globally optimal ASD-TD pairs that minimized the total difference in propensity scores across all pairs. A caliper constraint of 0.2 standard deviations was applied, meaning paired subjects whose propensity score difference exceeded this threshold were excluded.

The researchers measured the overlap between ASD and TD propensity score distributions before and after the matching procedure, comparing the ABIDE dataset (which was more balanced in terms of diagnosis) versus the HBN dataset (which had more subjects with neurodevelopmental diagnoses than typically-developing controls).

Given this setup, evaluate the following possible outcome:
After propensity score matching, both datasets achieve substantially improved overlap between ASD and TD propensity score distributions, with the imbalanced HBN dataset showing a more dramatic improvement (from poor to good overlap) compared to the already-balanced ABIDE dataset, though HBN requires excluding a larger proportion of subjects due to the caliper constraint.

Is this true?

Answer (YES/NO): YES